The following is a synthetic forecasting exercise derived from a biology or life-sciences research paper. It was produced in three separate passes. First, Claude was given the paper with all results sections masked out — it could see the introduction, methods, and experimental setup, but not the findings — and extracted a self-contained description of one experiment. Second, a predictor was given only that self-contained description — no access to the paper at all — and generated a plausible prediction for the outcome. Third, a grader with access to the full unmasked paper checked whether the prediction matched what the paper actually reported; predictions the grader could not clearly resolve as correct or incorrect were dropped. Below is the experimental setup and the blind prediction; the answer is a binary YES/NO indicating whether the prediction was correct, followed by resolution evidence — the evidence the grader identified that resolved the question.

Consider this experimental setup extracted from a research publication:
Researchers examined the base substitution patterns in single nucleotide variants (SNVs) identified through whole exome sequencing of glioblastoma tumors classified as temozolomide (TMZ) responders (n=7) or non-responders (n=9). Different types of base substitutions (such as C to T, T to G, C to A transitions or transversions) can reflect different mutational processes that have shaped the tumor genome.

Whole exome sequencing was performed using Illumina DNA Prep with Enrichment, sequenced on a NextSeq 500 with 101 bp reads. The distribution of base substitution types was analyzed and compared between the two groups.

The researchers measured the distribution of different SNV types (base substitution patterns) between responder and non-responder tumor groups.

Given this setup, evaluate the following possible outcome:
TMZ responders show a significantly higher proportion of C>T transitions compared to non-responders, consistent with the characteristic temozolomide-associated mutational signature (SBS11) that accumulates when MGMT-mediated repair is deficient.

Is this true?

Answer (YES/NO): NO